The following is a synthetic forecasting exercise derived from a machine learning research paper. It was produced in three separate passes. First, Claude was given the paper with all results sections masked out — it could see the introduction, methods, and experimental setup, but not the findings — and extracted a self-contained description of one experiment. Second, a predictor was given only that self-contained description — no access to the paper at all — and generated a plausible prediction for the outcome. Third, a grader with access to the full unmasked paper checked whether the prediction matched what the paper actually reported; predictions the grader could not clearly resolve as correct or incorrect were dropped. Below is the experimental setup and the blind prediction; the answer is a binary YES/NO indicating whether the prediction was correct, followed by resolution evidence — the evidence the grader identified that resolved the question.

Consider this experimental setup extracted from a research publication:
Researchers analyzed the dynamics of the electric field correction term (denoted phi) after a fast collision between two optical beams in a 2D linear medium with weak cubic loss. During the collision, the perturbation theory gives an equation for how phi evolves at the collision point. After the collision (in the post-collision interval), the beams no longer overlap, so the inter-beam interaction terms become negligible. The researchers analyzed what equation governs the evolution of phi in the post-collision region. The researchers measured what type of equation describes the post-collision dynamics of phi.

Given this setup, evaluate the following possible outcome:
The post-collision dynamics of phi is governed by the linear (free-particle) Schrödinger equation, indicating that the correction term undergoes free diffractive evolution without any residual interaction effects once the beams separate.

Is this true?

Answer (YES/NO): YES